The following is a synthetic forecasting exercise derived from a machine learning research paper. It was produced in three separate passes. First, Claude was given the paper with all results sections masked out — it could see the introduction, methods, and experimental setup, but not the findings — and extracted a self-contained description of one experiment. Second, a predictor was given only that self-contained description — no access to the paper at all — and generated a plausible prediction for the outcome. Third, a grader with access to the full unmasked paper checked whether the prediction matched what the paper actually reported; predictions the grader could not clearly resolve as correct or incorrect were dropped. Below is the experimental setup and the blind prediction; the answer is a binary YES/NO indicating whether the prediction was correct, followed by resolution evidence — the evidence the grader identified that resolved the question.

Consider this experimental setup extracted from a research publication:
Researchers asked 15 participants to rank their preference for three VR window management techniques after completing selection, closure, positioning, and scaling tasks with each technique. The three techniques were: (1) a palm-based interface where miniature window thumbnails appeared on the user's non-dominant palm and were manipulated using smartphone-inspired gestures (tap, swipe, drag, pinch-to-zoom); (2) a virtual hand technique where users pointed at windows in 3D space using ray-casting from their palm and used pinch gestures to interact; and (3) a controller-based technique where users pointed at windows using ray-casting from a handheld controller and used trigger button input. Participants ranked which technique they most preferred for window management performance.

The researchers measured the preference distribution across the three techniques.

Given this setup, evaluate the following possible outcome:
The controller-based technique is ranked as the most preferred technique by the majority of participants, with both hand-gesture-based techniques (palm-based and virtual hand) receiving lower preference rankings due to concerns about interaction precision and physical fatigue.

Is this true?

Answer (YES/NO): NO